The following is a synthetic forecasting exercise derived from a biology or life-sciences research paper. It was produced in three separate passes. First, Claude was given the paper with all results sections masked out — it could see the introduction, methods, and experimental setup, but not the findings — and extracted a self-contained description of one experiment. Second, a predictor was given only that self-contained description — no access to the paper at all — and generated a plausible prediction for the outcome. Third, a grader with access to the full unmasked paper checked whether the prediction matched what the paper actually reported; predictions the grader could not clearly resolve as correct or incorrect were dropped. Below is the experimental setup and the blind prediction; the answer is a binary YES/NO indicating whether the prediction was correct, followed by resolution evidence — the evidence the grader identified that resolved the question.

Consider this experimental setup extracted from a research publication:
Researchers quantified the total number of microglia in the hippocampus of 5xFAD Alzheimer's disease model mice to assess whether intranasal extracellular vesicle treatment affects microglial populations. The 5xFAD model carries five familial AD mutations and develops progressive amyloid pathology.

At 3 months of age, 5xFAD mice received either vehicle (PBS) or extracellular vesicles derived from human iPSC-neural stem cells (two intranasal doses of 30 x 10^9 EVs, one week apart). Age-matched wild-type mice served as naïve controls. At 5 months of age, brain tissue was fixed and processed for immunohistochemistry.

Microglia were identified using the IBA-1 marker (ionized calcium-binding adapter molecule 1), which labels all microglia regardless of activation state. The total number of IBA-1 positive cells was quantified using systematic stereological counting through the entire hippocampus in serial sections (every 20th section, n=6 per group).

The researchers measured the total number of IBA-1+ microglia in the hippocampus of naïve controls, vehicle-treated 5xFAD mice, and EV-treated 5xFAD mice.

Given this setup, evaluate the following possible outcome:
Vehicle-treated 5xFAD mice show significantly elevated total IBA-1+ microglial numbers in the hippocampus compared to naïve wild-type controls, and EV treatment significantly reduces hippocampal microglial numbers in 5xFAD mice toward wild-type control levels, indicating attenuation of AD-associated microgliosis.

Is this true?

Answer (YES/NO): NO